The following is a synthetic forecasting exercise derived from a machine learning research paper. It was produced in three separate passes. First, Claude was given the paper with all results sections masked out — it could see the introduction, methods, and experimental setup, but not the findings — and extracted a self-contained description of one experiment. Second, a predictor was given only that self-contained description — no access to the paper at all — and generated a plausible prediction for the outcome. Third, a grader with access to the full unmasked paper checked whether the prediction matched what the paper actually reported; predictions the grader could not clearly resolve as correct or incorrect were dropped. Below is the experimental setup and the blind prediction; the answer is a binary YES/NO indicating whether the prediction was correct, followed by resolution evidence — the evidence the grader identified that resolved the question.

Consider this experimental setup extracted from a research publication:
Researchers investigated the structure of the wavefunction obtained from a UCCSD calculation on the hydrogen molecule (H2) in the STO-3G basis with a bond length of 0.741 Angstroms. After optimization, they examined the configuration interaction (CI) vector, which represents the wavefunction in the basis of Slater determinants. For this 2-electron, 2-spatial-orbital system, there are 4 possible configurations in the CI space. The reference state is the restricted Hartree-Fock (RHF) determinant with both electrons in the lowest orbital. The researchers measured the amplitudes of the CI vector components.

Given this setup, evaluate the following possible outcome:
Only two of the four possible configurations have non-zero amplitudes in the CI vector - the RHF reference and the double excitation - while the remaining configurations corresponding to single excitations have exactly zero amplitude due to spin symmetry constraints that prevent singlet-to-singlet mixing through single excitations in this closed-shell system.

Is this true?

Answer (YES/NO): YES